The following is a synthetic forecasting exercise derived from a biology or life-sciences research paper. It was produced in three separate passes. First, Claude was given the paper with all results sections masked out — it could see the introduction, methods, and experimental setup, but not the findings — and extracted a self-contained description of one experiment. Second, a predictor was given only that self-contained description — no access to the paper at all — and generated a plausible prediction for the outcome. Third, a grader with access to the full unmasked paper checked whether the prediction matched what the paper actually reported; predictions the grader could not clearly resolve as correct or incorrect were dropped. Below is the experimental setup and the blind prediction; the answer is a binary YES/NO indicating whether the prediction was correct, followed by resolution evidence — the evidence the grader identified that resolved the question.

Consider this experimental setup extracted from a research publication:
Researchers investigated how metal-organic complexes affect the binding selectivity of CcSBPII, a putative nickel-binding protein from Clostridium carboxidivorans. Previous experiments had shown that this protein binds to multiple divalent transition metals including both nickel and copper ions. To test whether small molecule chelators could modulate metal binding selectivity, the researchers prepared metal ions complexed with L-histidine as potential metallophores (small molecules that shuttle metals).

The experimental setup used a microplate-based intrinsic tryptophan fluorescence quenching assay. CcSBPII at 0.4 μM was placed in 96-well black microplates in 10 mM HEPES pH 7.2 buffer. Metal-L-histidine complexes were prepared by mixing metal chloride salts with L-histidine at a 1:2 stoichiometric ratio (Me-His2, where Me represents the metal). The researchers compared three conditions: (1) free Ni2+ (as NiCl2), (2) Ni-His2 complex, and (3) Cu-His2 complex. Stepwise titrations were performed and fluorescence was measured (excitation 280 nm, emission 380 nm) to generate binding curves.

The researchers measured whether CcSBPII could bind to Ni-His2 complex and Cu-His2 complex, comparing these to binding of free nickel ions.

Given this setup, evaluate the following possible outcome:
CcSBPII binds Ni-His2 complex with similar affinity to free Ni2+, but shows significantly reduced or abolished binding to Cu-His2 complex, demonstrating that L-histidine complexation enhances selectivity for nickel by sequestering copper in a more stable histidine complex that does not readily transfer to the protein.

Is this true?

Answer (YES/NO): NO